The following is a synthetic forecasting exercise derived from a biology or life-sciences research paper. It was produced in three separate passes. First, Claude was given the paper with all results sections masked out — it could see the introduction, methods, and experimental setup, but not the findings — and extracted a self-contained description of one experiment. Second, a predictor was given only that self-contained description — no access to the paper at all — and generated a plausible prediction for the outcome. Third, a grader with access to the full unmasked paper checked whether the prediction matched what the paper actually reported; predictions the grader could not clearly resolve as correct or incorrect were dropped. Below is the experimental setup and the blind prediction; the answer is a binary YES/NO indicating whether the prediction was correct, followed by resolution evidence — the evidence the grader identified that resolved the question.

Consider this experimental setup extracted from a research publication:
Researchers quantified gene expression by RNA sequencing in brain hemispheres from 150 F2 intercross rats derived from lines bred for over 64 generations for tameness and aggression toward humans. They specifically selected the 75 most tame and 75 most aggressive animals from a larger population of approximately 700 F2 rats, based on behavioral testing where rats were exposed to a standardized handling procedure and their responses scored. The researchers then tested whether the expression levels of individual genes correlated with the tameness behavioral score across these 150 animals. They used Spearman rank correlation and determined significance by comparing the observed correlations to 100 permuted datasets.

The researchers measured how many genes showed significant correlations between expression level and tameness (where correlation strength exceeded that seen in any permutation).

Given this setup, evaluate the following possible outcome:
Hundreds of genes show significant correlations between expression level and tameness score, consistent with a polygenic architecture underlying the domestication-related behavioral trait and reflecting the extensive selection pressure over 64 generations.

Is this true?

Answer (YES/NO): NO